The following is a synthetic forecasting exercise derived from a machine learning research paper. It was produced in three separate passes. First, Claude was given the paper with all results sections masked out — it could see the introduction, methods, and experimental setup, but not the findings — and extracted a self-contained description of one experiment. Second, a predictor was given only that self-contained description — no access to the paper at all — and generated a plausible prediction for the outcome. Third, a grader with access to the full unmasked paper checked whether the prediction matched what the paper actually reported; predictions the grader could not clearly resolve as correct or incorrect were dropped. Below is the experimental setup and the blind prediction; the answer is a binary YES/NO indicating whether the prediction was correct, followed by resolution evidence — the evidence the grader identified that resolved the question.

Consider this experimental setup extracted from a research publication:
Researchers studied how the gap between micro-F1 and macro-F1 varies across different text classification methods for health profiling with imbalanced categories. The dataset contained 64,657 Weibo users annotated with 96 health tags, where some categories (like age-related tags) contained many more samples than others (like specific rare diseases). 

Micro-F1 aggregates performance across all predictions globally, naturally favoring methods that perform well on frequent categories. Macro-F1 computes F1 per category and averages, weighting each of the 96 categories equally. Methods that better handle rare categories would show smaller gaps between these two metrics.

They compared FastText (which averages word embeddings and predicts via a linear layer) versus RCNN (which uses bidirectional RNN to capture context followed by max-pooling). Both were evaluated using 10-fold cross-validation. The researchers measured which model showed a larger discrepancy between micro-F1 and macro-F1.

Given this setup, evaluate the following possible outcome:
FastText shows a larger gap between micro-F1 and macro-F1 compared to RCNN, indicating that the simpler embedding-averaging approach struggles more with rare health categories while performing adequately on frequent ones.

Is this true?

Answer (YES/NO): YES